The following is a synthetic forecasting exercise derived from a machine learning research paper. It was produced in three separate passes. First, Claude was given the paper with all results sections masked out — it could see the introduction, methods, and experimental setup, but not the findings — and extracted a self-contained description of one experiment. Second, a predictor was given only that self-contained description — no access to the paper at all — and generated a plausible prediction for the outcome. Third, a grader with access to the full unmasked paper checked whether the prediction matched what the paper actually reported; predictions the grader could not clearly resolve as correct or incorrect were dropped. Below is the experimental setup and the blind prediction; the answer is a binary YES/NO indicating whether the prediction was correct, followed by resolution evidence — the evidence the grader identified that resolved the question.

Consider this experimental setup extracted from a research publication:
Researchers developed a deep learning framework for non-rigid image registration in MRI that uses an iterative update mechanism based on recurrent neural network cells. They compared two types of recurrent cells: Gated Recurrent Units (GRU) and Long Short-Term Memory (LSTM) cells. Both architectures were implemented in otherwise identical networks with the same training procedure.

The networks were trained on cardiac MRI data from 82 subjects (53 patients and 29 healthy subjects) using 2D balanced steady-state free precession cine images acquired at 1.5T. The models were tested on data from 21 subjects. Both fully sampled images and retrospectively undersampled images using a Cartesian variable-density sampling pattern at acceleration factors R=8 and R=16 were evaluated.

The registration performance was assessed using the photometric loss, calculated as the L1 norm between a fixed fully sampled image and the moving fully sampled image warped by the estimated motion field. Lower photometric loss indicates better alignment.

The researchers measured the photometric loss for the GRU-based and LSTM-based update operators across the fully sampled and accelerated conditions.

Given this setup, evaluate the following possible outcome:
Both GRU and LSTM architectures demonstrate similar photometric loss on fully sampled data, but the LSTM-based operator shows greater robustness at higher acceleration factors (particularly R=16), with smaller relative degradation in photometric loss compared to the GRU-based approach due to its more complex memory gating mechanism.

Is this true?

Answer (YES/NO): NO